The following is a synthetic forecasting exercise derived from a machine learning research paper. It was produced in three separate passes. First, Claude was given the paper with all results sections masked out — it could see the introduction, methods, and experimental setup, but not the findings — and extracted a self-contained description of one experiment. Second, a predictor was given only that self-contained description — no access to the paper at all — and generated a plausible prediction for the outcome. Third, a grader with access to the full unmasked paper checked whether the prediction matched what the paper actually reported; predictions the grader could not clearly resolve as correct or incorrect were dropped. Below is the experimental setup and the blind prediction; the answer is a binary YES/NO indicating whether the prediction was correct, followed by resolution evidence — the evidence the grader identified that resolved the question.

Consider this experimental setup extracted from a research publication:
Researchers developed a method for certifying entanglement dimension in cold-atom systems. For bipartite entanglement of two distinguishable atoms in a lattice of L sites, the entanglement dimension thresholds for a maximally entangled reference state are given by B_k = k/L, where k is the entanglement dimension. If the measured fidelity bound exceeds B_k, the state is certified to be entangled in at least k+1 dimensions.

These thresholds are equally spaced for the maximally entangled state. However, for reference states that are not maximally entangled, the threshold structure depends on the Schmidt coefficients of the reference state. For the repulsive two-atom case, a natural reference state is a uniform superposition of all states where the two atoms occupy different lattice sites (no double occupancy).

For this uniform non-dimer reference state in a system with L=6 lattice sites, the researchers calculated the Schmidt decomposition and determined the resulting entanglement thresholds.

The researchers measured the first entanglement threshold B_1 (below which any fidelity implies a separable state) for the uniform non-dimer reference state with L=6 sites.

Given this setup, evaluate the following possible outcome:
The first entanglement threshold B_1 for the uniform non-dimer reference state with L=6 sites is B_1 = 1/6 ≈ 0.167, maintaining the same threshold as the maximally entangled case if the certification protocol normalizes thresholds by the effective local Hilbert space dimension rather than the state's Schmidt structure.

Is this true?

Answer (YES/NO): NO